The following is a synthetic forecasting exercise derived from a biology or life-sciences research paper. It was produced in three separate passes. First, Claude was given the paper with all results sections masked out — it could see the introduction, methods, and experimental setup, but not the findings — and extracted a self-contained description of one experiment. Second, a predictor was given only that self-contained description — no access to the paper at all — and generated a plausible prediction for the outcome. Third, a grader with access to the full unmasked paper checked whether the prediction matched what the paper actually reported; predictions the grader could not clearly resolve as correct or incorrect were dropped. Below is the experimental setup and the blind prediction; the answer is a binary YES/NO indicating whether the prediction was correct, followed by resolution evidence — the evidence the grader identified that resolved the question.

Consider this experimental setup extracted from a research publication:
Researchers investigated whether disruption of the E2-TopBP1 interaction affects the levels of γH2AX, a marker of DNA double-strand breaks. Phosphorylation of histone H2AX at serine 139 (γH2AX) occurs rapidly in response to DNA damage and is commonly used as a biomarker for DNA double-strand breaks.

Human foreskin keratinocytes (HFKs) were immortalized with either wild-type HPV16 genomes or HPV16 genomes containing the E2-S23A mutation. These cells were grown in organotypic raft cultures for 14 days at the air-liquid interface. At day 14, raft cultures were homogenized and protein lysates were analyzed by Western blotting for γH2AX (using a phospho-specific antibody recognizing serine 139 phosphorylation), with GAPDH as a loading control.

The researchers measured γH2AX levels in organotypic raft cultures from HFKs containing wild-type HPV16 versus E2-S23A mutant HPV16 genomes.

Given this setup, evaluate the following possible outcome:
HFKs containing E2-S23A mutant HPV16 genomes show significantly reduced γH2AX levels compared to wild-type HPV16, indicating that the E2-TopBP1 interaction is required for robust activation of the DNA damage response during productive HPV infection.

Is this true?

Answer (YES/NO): YES